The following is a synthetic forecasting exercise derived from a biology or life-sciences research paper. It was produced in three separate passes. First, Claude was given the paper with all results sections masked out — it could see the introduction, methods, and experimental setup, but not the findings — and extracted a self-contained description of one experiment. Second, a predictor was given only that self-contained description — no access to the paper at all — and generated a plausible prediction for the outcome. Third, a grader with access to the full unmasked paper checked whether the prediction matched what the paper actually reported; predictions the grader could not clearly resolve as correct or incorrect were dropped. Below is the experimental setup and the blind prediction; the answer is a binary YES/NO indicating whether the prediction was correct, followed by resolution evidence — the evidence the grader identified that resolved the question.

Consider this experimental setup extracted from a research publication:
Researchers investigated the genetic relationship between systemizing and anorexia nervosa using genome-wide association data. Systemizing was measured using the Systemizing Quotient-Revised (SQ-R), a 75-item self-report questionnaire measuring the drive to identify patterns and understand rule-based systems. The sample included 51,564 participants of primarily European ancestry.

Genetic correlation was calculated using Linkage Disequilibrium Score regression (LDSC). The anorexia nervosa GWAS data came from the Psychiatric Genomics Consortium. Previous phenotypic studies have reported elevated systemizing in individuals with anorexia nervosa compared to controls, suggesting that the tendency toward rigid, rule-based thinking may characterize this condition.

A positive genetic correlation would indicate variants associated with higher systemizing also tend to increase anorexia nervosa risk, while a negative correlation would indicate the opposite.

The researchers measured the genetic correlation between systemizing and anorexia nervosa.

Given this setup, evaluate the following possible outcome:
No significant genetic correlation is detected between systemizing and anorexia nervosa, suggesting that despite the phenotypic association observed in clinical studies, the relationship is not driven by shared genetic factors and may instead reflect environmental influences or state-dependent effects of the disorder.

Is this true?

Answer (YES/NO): YES